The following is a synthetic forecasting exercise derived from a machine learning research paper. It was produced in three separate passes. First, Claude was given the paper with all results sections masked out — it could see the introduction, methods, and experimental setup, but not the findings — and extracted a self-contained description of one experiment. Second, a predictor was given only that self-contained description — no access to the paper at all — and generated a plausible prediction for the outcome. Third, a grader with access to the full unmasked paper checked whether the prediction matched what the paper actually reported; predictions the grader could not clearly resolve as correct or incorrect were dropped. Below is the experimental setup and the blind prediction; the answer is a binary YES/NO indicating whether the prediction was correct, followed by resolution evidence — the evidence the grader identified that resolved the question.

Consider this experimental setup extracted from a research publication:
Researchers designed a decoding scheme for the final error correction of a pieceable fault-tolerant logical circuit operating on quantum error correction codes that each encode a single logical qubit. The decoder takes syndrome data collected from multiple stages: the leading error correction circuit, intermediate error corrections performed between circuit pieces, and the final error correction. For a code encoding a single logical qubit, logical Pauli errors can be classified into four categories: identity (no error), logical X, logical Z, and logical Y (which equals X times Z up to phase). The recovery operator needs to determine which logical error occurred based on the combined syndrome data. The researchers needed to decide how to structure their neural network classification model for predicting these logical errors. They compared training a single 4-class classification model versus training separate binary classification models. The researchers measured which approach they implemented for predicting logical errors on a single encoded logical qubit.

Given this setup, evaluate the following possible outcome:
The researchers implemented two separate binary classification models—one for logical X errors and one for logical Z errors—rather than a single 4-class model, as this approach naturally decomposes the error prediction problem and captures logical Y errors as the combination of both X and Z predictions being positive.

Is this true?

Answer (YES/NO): YES